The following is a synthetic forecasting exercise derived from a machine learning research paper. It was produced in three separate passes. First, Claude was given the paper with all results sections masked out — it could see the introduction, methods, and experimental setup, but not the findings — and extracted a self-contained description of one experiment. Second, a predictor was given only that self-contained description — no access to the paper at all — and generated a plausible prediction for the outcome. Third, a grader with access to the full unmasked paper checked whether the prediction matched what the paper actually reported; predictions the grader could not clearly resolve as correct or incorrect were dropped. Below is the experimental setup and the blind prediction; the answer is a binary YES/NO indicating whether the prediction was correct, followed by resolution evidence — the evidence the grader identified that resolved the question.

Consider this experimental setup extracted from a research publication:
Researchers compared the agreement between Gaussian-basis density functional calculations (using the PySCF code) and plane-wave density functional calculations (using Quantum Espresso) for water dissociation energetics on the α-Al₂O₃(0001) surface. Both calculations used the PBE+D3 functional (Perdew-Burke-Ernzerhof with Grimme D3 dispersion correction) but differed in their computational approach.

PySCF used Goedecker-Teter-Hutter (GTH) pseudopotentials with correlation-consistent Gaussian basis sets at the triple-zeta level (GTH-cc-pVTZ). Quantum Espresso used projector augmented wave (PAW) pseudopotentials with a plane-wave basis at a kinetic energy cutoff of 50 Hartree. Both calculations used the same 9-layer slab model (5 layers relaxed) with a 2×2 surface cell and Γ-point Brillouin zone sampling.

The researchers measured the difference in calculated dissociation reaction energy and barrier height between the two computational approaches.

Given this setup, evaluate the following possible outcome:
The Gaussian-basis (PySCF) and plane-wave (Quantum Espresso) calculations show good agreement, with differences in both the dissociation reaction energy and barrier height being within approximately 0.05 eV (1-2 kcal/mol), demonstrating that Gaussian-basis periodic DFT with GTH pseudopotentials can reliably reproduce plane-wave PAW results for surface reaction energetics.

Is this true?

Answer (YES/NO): YES